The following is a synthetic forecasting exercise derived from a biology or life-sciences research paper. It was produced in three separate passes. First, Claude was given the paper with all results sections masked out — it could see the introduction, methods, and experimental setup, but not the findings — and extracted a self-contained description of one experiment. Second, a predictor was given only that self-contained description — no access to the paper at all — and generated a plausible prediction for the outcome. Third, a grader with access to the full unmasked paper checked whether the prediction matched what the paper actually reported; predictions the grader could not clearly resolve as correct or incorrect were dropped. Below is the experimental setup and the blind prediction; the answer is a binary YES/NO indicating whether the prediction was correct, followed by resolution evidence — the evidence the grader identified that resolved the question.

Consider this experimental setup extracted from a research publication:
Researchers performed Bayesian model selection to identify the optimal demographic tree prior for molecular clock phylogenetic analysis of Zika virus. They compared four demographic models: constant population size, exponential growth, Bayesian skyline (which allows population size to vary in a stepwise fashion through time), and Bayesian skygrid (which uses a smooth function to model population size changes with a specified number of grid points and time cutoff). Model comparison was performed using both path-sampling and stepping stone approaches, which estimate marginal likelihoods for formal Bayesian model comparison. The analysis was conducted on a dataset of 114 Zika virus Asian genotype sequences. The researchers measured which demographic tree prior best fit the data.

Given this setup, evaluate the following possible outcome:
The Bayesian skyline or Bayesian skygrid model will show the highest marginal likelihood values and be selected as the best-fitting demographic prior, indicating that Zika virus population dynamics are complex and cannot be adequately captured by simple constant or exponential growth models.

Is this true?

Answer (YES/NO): YES